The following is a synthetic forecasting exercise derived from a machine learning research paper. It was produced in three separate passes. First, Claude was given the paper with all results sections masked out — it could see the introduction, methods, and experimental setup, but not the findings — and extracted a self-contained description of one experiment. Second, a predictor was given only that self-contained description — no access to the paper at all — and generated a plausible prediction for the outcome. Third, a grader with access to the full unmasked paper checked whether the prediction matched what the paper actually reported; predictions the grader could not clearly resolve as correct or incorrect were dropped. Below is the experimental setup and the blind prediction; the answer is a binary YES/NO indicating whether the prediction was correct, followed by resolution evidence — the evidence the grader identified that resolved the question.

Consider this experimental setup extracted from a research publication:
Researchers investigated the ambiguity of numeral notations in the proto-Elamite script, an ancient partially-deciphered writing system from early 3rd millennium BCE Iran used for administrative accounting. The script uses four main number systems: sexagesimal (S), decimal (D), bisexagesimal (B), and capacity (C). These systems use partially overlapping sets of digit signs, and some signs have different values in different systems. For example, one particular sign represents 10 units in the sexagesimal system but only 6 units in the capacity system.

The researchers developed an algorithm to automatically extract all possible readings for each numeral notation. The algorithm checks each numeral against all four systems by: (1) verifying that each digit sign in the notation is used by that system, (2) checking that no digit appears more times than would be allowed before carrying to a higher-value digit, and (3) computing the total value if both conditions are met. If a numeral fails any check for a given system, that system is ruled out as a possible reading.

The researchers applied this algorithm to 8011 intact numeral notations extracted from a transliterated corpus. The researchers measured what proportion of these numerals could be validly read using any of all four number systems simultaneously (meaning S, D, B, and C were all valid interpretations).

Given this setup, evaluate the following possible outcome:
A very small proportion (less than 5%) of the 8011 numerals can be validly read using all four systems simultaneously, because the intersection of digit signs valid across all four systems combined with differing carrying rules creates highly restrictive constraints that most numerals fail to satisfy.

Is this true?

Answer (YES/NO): NO